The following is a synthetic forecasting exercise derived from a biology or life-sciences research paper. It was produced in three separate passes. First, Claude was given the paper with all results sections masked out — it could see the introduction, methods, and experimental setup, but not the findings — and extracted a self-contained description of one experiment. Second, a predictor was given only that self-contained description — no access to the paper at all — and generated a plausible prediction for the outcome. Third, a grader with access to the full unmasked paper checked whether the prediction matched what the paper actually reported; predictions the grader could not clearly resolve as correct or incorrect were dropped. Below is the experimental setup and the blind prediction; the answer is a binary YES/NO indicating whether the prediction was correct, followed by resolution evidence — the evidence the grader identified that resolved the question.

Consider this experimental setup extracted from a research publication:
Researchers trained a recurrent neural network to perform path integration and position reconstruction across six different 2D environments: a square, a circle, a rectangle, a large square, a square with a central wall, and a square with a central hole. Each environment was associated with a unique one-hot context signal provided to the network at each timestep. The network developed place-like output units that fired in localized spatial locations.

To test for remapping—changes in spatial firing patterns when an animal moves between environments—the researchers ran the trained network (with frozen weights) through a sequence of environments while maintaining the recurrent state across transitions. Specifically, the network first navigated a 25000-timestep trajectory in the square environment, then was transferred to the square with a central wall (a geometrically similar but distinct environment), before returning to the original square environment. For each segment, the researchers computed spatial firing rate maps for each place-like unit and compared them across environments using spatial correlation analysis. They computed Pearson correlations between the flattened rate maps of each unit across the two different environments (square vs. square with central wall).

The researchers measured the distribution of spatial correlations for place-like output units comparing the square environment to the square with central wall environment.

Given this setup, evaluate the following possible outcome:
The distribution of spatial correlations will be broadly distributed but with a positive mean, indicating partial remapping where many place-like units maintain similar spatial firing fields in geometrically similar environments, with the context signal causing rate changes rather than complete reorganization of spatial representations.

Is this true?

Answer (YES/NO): NO